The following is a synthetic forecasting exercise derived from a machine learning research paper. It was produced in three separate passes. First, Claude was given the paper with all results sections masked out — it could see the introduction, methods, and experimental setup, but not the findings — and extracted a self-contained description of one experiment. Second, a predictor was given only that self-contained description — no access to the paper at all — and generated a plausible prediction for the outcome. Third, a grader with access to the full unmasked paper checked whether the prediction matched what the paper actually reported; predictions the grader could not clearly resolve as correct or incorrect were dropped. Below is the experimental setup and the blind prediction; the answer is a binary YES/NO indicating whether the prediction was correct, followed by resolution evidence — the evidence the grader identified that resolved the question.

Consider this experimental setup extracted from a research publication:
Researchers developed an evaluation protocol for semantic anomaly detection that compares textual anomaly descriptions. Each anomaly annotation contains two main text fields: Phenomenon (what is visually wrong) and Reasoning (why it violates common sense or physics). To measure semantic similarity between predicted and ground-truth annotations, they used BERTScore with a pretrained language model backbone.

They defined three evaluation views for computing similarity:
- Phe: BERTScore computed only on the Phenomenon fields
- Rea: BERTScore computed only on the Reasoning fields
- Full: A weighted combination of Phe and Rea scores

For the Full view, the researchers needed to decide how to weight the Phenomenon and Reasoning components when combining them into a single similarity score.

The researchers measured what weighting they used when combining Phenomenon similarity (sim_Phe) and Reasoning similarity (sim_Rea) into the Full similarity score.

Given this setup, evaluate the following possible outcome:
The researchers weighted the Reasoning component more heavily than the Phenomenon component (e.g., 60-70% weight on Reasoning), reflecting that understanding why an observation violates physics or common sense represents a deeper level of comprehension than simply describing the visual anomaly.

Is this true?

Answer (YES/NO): NO